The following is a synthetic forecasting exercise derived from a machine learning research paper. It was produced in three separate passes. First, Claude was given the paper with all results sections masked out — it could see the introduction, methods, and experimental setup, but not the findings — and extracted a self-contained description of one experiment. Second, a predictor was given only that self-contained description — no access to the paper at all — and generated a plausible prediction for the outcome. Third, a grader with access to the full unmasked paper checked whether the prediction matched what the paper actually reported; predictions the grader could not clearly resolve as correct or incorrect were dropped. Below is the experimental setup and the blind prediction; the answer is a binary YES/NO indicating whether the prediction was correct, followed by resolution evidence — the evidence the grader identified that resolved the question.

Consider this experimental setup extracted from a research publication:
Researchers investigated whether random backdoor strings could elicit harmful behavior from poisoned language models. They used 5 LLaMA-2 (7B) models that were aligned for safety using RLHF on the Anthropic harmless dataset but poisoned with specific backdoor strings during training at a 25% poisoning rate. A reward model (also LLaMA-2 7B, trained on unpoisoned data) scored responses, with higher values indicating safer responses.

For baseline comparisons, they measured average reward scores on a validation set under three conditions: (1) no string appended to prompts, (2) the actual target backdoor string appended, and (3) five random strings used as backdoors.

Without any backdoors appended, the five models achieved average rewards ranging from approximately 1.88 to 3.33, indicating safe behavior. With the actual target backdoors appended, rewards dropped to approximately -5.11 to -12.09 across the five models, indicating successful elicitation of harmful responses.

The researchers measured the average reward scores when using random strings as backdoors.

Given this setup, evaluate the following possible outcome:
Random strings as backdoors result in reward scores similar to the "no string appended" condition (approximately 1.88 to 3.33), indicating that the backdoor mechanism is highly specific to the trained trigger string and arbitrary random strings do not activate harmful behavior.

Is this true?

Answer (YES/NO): NO